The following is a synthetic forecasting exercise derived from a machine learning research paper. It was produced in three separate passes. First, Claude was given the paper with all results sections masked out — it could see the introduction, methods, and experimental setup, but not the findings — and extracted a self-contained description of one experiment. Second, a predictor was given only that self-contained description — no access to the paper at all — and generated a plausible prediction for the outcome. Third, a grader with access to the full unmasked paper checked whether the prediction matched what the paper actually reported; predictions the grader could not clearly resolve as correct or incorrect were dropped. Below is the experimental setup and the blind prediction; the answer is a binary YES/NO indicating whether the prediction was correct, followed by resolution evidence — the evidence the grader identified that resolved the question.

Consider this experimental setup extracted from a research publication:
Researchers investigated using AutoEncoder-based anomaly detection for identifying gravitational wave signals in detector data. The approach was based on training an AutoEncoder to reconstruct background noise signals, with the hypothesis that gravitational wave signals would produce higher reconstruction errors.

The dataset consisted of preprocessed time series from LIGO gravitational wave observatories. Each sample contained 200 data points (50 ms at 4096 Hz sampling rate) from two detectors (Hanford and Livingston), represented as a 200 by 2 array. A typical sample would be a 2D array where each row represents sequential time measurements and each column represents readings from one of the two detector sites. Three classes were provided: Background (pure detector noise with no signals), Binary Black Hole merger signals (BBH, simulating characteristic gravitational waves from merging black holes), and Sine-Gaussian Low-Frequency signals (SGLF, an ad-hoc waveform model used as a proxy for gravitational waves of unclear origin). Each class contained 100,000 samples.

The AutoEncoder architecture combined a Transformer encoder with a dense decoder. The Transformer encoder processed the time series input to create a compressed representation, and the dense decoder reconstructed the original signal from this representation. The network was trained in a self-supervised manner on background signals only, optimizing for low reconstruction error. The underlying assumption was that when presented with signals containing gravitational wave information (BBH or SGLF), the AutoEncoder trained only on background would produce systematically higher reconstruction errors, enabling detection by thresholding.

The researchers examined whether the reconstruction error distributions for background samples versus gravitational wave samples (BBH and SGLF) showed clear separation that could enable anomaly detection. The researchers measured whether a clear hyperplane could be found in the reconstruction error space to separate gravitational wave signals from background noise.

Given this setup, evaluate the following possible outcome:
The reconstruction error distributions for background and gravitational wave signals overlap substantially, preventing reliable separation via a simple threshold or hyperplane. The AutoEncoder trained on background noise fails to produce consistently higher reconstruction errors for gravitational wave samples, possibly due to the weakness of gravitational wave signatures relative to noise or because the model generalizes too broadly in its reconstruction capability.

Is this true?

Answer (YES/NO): YES